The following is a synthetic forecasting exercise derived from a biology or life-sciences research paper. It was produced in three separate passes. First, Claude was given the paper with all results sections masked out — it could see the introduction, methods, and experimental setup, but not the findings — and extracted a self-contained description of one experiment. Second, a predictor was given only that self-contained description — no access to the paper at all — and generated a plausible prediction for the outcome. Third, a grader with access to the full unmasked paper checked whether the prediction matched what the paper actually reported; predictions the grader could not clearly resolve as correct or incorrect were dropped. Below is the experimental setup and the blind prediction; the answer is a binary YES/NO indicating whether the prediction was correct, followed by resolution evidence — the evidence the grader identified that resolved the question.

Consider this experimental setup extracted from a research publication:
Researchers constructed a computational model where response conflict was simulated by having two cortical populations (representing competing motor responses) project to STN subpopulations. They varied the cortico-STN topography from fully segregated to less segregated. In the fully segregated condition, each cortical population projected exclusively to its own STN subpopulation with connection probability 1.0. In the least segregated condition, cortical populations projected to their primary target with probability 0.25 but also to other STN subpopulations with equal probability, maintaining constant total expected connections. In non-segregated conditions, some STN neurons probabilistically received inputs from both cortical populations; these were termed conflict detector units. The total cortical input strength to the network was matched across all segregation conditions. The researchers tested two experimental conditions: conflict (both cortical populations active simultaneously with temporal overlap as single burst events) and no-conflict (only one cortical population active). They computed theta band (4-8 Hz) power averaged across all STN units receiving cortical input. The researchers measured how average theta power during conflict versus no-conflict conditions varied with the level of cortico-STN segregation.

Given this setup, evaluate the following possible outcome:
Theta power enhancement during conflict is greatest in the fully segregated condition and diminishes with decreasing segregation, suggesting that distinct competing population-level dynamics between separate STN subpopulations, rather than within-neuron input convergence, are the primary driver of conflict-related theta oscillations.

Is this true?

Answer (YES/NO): NO